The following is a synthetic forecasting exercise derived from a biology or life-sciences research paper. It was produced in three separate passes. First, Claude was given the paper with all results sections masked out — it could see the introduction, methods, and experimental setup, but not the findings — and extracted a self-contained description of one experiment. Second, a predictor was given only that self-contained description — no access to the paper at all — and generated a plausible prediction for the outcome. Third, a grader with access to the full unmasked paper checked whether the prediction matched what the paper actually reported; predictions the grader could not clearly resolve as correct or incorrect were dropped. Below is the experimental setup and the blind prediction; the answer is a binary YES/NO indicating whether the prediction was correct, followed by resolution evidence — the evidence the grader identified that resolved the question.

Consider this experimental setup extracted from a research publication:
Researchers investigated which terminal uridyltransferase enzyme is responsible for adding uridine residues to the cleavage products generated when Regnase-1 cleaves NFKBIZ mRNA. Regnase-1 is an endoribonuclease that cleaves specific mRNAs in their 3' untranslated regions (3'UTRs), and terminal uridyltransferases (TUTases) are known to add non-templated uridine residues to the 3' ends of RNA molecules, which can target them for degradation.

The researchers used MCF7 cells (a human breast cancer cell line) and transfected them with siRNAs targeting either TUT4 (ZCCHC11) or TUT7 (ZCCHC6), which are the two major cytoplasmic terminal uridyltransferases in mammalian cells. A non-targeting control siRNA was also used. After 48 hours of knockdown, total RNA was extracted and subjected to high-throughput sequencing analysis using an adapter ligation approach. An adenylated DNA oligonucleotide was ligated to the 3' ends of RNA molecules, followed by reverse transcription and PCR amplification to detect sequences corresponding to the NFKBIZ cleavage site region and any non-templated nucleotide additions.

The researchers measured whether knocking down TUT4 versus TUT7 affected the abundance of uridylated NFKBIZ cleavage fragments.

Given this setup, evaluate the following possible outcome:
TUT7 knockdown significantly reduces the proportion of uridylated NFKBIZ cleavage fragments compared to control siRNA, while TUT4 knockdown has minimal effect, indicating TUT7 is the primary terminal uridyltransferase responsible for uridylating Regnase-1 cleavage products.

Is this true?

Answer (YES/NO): YES